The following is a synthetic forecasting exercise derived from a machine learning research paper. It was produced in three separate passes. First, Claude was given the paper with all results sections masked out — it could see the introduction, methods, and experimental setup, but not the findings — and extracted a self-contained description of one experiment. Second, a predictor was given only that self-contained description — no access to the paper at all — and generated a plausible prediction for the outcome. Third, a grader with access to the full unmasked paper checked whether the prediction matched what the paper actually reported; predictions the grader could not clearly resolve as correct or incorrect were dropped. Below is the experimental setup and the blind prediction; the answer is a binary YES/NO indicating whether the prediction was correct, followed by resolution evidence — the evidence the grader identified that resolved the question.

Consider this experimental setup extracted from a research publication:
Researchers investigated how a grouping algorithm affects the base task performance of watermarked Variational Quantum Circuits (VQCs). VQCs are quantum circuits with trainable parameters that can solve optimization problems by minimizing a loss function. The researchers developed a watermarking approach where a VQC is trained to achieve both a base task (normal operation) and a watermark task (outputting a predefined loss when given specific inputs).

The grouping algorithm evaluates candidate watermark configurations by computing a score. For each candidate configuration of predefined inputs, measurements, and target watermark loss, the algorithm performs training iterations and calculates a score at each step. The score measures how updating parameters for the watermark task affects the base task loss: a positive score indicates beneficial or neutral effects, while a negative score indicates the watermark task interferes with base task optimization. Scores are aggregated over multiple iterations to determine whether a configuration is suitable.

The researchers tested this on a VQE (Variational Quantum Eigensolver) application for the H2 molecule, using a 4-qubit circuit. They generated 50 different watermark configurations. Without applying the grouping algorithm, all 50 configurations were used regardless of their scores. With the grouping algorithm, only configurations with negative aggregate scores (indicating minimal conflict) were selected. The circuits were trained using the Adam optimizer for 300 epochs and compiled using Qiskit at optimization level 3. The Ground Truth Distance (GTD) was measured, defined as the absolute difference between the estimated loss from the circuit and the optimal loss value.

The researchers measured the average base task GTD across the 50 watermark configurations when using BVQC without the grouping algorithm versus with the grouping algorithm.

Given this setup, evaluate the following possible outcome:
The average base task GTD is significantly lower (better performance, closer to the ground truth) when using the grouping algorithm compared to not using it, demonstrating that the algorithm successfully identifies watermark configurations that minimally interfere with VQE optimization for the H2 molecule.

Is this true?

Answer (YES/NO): YES